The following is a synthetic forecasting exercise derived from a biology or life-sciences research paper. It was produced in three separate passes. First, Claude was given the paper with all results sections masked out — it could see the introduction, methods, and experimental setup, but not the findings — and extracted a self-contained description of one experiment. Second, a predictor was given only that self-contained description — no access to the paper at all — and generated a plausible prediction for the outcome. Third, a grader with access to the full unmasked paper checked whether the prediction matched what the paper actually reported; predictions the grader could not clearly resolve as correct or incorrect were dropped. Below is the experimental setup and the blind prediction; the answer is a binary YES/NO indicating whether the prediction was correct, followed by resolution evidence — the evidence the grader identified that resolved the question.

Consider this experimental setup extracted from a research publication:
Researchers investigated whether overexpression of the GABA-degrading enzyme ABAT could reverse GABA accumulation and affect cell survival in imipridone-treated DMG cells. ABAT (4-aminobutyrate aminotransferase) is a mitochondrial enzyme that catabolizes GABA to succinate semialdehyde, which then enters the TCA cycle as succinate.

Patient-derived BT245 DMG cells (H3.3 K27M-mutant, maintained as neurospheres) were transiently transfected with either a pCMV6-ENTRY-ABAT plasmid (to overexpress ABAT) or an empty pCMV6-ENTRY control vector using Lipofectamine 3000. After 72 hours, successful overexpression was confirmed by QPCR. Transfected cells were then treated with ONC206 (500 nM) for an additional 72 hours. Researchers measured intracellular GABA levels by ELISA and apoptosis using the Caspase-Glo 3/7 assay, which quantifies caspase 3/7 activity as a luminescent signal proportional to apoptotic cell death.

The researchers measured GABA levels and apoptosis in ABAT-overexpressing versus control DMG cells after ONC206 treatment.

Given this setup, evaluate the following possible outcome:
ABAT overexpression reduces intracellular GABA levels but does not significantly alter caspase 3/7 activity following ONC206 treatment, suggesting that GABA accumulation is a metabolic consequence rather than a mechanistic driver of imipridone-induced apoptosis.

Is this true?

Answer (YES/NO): NO